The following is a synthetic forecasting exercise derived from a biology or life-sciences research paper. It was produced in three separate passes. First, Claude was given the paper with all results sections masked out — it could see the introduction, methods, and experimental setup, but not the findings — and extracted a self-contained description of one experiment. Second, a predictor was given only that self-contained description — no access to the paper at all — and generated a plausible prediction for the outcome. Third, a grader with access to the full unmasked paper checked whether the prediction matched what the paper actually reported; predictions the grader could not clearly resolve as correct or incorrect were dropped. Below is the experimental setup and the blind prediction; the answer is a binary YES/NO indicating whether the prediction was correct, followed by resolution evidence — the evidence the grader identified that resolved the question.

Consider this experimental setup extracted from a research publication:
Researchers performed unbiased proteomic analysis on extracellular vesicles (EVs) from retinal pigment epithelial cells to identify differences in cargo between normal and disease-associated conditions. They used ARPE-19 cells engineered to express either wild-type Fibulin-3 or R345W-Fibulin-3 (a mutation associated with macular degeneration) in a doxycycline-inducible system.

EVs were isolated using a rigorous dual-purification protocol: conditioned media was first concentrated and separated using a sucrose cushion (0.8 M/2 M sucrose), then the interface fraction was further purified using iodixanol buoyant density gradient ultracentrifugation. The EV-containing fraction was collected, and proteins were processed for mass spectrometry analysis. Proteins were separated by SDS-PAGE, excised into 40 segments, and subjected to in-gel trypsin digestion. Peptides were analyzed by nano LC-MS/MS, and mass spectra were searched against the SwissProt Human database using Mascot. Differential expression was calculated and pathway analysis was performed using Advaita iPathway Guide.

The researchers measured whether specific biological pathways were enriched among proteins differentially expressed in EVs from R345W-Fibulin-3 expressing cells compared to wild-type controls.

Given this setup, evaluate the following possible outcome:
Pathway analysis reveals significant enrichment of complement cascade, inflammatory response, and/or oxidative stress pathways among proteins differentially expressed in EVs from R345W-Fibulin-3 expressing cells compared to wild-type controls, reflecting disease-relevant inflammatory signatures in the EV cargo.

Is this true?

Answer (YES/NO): NO